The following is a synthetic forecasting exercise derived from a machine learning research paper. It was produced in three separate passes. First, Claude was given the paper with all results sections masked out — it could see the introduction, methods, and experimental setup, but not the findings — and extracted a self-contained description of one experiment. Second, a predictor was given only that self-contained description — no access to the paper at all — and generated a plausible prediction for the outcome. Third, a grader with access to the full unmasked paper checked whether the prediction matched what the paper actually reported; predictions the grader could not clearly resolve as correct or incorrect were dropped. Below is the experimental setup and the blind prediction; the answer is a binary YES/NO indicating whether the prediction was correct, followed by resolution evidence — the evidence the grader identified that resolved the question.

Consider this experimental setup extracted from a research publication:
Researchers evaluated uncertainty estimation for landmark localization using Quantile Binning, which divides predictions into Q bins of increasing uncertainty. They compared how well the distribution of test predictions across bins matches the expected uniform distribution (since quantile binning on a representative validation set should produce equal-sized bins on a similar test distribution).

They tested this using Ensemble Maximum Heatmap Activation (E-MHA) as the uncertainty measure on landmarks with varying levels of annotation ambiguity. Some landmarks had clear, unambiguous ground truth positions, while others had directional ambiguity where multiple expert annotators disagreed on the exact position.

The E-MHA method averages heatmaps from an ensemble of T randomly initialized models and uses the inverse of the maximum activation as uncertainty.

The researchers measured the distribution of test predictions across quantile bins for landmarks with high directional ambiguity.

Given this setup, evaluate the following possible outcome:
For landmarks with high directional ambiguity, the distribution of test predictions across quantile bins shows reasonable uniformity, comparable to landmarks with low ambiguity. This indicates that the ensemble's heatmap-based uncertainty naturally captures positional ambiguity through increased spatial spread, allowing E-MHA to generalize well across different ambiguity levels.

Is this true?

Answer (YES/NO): NO